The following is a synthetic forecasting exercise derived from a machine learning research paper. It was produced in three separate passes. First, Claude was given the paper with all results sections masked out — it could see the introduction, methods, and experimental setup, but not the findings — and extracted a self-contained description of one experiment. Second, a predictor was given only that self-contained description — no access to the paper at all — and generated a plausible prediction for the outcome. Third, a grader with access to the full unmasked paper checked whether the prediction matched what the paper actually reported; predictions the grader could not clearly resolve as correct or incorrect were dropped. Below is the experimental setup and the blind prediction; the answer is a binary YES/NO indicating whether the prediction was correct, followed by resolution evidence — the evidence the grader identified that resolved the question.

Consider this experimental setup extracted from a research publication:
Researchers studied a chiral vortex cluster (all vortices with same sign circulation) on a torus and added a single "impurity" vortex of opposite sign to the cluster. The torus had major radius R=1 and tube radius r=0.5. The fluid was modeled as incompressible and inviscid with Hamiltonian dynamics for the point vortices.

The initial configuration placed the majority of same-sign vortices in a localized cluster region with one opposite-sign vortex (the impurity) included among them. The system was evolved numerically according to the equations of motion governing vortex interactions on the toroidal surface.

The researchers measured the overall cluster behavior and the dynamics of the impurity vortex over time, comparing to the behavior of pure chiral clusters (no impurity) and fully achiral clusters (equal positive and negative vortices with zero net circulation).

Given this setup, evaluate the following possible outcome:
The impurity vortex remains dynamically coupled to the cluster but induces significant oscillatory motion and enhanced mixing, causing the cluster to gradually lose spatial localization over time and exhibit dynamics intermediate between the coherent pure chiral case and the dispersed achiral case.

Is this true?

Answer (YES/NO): NO